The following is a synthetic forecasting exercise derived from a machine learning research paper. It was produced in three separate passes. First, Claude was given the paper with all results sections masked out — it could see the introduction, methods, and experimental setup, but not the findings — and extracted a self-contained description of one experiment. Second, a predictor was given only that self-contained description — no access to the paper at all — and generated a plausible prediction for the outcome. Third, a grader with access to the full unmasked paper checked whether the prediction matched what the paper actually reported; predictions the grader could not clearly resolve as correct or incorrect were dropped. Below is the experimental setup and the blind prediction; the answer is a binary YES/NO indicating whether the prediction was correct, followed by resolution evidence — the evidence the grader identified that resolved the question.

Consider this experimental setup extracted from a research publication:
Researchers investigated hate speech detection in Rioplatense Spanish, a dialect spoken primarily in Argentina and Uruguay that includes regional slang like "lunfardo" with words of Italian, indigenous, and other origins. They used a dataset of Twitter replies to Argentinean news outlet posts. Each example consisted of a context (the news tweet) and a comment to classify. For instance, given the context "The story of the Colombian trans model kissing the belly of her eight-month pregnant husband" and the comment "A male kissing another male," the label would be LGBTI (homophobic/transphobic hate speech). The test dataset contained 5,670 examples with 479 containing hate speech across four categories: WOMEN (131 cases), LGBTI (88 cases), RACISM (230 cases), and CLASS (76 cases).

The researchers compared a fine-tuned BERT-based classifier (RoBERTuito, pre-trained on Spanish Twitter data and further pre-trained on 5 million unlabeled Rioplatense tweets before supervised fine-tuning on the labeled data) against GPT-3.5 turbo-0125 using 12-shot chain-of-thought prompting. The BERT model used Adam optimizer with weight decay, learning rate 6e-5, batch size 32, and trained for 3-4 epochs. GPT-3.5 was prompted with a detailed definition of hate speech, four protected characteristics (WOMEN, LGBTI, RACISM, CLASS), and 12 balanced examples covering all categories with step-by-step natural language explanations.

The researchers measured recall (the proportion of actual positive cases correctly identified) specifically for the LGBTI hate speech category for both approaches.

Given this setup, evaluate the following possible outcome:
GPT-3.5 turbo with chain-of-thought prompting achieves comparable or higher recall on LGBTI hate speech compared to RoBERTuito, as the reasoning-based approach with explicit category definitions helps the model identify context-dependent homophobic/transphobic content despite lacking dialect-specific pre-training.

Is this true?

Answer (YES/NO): YES